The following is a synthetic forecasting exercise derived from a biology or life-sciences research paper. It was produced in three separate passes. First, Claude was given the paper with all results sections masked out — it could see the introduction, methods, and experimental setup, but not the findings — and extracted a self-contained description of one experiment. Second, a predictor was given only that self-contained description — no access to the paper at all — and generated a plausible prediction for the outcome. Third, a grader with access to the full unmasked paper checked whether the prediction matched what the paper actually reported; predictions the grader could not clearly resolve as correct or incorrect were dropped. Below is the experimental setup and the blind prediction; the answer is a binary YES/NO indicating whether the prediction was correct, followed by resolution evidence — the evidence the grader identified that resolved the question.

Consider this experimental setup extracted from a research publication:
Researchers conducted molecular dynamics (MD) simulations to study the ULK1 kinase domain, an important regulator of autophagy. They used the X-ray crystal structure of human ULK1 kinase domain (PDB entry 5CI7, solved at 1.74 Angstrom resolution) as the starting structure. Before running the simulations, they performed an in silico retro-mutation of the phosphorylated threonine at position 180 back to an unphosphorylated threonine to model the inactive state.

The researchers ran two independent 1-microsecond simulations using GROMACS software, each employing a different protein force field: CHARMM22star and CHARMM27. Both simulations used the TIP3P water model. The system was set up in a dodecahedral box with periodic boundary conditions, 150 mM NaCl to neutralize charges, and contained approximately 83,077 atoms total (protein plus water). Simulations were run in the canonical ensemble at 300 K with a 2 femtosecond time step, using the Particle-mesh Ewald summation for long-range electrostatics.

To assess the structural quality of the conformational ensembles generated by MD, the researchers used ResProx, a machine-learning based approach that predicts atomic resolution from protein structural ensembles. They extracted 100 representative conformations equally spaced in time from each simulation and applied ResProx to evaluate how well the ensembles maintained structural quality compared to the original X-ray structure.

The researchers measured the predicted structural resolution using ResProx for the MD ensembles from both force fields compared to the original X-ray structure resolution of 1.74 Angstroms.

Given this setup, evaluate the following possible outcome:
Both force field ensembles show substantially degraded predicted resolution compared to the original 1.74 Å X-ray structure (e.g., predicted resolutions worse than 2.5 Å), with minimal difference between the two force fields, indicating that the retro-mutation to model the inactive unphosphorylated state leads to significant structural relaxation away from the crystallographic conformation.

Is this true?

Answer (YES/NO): NO